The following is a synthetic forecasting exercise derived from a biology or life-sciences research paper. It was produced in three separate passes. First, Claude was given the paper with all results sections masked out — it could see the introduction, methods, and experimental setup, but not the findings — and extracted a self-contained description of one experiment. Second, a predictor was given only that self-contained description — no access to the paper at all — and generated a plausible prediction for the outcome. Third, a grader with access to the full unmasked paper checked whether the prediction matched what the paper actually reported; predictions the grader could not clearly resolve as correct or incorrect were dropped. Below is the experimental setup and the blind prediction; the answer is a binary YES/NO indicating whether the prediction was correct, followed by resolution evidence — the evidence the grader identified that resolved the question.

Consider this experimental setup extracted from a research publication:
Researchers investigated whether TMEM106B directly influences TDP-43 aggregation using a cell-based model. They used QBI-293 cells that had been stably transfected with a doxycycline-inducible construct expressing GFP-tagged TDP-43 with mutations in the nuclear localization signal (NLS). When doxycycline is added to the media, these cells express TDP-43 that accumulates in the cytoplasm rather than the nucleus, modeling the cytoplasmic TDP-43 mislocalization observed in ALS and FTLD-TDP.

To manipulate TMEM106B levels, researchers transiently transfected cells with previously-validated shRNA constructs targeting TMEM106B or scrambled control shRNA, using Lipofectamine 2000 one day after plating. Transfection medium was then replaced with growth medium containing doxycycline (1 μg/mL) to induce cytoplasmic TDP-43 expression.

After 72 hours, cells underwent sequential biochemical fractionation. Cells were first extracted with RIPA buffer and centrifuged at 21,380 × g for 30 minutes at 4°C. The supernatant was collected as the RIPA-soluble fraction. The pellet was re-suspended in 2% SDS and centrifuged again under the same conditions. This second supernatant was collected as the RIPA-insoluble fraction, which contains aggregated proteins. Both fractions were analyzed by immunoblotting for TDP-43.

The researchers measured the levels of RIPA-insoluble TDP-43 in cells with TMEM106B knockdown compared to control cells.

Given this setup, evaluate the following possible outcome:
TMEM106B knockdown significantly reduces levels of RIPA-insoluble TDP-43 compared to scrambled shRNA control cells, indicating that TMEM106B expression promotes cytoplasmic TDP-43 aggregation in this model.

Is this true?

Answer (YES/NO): NO